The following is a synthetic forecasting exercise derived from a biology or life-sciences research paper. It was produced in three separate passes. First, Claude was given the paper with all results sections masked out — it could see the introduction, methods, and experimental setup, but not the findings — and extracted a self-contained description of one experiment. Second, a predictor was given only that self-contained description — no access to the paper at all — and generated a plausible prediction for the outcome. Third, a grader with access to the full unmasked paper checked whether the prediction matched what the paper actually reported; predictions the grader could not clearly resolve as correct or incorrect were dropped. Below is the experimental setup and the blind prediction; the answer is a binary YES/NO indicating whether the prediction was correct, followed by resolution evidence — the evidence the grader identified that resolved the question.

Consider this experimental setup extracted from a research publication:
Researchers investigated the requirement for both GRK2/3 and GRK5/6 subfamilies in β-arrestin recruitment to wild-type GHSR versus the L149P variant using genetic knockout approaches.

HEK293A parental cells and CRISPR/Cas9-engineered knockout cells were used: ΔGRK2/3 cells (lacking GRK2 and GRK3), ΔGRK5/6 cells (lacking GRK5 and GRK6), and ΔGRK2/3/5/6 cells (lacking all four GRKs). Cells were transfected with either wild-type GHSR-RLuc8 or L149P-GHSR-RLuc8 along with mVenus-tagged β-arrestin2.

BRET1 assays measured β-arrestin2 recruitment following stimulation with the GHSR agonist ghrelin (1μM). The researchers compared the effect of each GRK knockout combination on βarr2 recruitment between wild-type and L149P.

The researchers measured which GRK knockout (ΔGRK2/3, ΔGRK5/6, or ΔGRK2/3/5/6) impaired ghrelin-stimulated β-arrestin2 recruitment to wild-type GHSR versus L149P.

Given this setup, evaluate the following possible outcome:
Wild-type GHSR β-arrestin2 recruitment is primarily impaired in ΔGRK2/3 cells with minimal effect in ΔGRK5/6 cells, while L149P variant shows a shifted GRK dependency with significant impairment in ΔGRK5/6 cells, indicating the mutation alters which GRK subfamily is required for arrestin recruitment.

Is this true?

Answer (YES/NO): YES